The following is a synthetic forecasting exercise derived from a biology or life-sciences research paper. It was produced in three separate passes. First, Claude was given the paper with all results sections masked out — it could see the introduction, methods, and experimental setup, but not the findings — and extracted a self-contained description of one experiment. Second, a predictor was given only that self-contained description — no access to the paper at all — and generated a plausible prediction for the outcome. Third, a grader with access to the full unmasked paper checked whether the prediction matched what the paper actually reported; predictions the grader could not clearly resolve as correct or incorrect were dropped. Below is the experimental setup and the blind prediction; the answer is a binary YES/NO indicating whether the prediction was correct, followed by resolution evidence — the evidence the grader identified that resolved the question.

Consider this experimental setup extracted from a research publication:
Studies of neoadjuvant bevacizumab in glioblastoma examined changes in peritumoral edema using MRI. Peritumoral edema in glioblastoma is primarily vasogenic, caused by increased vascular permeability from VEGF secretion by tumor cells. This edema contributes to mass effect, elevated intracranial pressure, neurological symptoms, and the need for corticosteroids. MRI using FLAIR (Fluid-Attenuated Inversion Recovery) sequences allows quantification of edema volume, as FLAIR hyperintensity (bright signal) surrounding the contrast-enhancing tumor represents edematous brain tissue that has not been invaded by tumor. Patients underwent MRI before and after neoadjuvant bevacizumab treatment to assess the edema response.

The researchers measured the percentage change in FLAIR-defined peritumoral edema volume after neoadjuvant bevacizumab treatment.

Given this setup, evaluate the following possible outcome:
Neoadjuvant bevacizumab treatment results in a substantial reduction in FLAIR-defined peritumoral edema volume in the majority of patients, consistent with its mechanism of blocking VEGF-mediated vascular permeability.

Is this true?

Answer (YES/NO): YES